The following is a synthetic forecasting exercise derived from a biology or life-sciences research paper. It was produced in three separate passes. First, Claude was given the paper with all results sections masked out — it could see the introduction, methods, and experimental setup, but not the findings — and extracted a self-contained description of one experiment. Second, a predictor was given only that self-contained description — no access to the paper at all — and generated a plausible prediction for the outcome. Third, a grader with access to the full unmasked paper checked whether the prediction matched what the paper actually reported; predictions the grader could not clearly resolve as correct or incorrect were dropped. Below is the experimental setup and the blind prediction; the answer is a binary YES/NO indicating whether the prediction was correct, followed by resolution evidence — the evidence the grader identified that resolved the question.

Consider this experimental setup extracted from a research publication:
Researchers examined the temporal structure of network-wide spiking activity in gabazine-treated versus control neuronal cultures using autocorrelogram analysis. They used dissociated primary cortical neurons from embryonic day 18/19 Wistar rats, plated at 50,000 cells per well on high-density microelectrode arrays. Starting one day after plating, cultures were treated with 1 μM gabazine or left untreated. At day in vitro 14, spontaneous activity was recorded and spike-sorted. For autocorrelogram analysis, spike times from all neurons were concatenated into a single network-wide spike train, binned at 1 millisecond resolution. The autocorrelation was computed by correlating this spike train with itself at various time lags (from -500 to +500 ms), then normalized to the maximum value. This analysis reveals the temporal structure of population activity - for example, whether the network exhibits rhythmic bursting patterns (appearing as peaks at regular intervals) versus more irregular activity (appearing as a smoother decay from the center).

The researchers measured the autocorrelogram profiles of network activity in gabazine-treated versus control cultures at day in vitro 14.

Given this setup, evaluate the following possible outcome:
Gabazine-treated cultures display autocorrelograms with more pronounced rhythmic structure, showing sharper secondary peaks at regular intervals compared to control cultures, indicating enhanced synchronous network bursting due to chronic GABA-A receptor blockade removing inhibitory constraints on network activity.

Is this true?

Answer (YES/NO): YES